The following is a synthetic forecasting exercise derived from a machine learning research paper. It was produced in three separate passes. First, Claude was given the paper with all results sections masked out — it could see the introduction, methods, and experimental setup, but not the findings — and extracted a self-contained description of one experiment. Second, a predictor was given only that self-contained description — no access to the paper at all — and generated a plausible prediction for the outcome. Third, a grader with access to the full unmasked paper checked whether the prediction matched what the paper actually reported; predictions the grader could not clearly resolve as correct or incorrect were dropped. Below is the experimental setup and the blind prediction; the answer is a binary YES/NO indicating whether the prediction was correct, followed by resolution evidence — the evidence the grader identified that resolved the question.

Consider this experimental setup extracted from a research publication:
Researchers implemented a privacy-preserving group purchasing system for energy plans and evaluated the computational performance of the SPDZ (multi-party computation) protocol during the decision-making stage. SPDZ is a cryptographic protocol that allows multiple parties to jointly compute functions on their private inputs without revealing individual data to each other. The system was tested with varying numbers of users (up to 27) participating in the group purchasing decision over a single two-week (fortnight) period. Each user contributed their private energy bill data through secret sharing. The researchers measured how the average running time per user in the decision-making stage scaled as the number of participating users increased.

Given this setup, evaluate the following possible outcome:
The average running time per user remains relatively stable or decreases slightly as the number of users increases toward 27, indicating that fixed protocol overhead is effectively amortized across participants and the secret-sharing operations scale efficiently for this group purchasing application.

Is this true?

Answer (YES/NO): NO